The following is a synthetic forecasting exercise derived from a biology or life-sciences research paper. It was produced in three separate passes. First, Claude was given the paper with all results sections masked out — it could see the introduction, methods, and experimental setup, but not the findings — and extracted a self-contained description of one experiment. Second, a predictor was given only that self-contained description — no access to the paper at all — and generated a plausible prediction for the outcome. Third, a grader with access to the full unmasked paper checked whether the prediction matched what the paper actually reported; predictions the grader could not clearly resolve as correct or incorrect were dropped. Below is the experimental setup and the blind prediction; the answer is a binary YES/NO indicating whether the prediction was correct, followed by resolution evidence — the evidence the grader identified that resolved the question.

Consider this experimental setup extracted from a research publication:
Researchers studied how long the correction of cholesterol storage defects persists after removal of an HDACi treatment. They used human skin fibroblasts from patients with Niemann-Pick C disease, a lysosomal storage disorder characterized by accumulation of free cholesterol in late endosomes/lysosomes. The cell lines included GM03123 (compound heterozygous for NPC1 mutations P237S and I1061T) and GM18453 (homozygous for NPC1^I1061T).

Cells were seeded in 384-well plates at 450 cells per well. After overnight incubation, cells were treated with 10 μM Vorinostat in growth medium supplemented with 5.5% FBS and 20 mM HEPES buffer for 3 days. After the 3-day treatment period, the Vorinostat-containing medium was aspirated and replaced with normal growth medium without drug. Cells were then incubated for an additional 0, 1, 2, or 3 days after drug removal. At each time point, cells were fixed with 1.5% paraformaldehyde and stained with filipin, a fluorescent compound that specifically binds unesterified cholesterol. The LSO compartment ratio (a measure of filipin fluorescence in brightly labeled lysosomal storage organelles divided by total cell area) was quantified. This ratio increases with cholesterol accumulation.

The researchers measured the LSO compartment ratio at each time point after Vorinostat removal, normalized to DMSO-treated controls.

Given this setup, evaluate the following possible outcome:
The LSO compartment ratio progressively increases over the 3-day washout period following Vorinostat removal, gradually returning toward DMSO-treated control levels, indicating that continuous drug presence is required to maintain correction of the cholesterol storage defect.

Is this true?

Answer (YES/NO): NO